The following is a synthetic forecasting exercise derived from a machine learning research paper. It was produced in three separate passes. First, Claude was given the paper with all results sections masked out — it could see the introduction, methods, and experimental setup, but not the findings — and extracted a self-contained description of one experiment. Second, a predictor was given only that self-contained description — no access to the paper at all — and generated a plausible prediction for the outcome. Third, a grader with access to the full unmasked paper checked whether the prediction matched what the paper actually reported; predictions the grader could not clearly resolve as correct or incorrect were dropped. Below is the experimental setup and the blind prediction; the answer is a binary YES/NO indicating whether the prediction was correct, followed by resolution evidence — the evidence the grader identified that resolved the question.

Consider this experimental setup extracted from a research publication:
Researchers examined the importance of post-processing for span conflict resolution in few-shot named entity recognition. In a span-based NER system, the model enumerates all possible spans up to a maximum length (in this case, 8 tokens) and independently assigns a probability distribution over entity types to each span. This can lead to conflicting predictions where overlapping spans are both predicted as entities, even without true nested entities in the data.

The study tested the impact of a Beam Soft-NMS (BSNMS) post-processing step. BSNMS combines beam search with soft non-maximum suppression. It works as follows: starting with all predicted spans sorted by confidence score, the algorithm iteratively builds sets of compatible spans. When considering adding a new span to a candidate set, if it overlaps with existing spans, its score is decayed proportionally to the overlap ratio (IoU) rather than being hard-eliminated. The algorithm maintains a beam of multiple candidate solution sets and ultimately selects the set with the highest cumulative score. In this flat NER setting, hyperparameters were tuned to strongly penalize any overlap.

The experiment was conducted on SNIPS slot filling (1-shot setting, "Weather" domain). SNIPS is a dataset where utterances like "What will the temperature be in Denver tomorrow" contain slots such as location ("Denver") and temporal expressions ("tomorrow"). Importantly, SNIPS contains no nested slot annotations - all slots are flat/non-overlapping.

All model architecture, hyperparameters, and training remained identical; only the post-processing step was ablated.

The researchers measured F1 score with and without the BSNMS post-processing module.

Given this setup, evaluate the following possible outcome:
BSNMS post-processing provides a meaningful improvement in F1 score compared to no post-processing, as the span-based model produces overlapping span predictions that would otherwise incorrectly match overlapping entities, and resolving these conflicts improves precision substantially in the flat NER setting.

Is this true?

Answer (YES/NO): YES